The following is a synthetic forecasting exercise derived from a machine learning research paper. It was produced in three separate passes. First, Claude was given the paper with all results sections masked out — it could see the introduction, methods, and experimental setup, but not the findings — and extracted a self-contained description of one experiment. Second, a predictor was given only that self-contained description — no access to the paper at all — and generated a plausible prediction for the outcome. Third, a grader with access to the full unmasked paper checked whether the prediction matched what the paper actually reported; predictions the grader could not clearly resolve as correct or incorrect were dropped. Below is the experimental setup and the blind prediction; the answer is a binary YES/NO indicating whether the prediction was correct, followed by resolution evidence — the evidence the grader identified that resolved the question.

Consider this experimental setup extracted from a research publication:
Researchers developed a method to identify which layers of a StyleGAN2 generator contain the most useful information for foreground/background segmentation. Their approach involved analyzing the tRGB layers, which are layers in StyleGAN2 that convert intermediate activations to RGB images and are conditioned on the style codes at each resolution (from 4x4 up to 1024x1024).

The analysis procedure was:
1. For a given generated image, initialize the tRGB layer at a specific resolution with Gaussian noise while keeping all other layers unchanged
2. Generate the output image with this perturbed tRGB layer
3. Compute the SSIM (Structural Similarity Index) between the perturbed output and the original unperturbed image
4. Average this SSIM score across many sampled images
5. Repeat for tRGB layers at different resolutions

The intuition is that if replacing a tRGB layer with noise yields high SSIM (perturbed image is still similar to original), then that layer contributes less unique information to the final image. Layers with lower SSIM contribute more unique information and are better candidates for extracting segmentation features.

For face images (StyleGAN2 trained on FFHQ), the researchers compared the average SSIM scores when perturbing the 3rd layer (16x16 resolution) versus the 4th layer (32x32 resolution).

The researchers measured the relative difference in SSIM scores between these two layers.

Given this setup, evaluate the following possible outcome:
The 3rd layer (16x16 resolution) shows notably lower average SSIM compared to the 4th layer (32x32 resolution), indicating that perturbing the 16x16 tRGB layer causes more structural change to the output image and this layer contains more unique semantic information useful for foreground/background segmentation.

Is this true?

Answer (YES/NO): NO